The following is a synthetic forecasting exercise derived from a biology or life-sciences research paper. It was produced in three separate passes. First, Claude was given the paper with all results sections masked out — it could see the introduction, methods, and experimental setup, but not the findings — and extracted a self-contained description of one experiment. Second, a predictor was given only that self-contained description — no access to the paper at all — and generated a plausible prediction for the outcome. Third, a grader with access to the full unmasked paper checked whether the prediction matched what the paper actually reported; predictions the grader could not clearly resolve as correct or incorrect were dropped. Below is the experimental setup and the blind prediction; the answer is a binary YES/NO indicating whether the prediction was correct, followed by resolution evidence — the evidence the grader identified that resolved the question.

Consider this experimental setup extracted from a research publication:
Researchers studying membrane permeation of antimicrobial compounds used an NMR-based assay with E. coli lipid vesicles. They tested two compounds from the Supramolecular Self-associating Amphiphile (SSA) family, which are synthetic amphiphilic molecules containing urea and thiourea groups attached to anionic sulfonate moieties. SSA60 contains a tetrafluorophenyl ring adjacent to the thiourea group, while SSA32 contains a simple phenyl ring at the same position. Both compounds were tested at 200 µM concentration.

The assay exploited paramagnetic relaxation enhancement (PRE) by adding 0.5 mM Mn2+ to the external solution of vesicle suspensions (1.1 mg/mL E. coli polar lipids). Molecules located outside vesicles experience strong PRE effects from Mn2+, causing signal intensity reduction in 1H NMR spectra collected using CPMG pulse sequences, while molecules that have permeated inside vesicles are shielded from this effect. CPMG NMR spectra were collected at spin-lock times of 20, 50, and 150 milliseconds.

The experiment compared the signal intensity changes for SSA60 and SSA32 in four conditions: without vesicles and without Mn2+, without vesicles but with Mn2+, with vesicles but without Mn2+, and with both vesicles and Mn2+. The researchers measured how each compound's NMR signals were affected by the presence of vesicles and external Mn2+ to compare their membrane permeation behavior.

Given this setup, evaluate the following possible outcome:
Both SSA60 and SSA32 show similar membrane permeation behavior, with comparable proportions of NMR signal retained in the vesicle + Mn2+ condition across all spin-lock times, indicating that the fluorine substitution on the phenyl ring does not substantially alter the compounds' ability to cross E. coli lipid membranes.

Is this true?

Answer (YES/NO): NO